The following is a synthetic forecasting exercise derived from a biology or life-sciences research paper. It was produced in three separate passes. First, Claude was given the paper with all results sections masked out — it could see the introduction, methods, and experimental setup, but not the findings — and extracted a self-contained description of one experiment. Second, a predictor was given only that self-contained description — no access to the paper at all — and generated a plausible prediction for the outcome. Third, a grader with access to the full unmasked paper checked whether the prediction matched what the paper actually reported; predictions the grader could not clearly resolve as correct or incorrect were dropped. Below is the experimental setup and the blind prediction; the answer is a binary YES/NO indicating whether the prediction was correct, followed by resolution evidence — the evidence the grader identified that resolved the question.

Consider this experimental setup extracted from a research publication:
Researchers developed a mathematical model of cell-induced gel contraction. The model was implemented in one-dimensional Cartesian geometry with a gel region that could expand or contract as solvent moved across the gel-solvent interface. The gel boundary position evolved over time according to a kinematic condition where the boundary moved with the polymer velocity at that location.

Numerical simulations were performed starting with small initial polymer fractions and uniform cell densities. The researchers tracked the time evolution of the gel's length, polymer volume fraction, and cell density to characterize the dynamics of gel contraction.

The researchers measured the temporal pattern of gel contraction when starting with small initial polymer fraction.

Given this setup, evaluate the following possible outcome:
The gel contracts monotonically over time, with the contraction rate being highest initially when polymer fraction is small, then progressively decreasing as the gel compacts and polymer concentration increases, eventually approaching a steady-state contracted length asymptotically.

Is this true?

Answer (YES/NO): NO